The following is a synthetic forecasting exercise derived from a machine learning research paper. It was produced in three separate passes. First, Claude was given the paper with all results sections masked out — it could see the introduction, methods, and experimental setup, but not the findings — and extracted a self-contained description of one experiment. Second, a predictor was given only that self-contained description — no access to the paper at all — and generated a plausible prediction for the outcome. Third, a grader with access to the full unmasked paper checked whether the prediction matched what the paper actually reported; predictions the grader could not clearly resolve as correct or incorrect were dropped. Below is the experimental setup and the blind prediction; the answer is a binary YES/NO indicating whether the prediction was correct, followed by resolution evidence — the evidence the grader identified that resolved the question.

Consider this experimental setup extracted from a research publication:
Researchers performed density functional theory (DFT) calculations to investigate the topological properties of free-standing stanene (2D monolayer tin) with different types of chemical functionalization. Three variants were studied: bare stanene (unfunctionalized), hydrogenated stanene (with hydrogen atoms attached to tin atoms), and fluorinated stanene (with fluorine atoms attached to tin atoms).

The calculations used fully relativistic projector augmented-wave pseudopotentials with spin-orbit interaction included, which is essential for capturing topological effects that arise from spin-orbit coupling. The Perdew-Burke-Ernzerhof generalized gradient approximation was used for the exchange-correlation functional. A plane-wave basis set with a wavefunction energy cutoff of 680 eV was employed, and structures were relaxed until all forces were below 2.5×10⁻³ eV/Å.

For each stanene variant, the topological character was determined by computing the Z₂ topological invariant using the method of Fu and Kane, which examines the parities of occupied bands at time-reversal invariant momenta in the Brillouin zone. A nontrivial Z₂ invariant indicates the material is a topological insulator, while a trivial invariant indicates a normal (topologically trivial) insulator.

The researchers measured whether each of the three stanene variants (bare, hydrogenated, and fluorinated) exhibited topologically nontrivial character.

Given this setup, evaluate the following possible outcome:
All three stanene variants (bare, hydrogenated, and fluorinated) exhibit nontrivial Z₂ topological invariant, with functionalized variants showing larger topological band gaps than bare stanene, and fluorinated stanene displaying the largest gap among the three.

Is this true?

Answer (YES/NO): NO